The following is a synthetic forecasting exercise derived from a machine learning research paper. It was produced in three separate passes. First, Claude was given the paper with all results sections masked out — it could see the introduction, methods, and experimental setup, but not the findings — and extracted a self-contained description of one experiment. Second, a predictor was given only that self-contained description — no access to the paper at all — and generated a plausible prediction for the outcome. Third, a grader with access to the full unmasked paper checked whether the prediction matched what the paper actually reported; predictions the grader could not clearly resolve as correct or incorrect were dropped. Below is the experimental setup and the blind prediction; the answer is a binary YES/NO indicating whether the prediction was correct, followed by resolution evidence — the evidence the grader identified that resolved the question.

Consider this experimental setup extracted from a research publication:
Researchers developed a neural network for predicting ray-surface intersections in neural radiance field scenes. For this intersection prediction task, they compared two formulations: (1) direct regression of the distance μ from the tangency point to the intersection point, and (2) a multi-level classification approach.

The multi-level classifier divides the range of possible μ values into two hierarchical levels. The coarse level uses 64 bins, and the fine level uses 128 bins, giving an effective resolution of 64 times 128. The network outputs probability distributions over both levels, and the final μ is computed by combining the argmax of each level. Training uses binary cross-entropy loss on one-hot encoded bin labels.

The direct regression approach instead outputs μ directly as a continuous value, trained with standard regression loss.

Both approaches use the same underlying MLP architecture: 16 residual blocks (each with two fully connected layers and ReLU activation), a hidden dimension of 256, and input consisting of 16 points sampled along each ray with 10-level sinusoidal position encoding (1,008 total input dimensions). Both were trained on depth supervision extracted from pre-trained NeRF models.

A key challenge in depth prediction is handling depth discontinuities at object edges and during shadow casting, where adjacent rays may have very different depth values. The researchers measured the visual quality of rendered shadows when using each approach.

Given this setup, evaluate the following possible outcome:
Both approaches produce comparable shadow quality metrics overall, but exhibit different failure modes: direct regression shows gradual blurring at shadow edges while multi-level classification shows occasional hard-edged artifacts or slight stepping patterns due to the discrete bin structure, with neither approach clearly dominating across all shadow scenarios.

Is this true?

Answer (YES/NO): NO